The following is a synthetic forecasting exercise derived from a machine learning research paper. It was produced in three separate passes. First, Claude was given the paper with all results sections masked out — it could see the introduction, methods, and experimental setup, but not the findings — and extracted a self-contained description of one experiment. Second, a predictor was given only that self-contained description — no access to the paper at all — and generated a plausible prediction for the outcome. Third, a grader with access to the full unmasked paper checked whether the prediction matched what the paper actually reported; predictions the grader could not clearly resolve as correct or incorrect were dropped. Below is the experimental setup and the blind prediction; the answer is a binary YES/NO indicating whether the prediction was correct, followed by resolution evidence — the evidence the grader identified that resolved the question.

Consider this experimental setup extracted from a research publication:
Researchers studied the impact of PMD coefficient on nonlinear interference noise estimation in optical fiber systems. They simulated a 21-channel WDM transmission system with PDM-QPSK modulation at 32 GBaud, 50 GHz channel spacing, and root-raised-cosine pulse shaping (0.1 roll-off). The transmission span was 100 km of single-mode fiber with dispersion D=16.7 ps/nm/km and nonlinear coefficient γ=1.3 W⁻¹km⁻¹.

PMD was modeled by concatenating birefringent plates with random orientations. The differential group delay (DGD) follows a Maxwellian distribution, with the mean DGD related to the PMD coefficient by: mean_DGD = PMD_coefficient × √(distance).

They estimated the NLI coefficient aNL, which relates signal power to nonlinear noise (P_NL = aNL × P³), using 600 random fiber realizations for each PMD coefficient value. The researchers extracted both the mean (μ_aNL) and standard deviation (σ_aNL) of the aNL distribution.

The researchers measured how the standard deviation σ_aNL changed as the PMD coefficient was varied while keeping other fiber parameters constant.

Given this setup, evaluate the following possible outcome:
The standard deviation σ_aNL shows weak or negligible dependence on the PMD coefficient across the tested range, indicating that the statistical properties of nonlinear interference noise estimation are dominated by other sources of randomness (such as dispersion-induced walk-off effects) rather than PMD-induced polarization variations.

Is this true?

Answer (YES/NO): NO